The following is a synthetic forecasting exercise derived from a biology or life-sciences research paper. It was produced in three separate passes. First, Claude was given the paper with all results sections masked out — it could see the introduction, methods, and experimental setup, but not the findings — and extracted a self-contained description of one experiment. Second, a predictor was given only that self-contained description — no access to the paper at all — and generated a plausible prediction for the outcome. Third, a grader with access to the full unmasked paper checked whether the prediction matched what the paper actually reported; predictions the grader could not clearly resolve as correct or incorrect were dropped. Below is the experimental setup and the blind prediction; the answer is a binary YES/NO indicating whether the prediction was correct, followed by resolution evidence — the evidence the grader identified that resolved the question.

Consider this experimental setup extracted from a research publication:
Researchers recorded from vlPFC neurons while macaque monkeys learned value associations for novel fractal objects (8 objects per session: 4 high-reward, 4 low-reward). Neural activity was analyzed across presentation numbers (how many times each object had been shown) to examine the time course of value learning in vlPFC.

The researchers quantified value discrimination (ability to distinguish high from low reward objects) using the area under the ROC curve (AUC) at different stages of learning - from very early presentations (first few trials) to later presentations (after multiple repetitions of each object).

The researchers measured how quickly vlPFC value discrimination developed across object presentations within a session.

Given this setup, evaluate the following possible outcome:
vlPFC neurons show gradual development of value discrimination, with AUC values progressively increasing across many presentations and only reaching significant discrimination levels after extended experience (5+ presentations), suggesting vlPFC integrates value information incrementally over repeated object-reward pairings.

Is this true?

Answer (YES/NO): NO